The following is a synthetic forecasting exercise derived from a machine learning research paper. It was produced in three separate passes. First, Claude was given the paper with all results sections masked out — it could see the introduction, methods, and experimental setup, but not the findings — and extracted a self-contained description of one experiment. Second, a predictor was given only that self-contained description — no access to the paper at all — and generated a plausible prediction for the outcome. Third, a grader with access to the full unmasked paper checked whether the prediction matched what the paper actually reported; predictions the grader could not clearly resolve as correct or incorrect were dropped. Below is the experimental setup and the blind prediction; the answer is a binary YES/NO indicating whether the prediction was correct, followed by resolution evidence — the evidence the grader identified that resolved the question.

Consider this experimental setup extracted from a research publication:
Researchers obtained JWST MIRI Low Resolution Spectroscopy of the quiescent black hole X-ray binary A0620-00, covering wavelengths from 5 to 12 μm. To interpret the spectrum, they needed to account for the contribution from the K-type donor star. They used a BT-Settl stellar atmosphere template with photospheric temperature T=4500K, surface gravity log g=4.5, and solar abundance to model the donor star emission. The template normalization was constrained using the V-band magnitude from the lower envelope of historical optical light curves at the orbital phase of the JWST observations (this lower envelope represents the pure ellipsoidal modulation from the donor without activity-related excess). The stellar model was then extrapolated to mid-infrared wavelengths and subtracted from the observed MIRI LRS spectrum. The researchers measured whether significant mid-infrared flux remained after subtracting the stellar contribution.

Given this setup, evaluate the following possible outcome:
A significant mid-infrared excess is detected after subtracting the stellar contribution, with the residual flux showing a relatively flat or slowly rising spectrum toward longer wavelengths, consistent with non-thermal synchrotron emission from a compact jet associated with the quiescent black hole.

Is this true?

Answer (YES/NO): NO